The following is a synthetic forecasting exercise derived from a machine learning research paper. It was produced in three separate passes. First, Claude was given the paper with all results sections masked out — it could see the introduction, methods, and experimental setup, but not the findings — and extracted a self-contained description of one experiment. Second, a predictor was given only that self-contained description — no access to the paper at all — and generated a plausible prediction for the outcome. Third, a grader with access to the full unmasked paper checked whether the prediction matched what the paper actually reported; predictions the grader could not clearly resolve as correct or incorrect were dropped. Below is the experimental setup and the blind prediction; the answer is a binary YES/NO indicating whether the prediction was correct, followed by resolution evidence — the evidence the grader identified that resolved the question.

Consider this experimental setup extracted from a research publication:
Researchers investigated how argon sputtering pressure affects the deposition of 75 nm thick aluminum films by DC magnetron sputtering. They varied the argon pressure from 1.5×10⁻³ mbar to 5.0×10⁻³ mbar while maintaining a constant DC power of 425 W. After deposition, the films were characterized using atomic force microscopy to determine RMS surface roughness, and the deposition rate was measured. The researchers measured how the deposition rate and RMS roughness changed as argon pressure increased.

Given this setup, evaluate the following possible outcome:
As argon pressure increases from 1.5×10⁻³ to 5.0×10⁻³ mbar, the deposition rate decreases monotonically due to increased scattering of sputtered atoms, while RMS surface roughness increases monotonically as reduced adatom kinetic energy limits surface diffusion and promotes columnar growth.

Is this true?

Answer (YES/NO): YES